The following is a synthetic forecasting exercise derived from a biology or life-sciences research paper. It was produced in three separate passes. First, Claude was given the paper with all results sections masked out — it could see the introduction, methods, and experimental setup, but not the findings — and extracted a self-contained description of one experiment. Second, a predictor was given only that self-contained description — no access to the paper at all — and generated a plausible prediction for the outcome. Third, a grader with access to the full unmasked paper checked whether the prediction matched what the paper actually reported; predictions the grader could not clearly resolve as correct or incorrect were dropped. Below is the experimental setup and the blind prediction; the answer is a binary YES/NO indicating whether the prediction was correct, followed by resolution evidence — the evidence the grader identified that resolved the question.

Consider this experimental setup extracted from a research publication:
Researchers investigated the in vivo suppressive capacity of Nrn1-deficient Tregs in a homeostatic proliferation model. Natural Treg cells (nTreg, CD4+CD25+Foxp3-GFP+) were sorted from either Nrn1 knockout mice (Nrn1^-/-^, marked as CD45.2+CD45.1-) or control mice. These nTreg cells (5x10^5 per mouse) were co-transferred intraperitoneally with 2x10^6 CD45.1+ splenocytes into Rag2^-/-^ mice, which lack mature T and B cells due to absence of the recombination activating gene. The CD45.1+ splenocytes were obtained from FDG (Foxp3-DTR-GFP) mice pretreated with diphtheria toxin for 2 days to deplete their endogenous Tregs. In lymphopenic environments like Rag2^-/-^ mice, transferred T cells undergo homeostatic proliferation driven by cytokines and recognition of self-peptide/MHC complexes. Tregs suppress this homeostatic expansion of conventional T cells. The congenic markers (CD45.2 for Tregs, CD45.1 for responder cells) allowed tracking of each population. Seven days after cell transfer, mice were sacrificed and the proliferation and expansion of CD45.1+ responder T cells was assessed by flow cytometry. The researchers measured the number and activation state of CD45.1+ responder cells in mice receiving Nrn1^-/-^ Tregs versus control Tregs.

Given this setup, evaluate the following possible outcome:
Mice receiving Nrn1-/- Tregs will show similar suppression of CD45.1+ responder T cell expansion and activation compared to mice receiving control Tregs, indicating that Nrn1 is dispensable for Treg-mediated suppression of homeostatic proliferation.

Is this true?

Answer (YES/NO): NO